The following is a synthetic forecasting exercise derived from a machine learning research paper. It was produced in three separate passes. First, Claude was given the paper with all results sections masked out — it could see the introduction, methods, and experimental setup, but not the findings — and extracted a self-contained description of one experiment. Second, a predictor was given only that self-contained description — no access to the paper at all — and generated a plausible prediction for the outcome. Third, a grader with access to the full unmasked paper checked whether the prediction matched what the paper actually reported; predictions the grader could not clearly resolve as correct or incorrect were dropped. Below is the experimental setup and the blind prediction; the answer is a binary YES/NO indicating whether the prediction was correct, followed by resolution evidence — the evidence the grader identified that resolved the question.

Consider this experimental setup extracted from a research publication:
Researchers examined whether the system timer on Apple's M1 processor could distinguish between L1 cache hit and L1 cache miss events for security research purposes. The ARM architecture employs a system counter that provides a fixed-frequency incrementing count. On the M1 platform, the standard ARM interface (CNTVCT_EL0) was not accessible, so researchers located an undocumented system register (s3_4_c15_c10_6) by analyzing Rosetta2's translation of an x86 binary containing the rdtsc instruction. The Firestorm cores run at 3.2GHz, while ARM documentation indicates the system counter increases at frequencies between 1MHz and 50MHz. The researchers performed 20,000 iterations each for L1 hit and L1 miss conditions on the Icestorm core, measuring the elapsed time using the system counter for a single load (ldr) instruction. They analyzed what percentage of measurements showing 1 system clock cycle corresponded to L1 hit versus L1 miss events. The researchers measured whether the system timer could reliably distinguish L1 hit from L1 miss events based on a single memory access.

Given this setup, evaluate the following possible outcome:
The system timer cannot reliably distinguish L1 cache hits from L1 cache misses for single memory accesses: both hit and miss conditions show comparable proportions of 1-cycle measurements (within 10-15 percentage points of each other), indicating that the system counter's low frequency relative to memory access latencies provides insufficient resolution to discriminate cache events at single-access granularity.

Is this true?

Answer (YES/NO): YES